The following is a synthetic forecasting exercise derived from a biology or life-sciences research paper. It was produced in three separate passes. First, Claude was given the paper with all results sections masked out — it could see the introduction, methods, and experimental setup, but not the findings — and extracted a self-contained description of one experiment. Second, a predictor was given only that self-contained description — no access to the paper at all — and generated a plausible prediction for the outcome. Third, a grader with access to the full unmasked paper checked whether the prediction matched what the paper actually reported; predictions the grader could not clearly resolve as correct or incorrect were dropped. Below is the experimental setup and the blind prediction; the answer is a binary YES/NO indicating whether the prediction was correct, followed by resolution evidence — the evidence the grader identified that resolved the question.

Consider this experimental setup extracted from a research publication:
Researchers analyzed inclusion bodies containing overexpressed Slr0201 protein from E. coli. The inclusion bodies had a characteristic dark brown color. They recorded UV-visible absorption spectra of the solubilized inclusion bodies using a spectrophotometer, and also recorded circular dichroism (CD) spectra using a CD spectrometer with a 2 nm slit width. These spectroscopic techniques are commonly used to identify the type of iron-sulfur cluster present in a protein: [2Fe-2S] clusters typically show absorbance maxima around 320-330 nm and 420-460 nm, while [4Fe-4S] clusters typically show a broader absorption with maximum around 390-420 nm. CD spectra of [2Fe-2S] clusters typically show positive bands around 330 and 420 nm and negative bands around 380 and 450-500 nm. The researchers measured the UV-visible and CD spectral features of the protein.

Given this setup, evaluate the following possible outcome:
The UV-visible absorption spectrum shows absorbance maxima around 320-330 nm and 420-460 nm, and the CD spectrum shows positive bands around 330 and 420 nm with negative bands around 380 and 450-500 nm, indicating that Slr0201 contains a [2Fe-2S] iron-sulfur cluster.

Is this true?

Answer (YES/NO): NO